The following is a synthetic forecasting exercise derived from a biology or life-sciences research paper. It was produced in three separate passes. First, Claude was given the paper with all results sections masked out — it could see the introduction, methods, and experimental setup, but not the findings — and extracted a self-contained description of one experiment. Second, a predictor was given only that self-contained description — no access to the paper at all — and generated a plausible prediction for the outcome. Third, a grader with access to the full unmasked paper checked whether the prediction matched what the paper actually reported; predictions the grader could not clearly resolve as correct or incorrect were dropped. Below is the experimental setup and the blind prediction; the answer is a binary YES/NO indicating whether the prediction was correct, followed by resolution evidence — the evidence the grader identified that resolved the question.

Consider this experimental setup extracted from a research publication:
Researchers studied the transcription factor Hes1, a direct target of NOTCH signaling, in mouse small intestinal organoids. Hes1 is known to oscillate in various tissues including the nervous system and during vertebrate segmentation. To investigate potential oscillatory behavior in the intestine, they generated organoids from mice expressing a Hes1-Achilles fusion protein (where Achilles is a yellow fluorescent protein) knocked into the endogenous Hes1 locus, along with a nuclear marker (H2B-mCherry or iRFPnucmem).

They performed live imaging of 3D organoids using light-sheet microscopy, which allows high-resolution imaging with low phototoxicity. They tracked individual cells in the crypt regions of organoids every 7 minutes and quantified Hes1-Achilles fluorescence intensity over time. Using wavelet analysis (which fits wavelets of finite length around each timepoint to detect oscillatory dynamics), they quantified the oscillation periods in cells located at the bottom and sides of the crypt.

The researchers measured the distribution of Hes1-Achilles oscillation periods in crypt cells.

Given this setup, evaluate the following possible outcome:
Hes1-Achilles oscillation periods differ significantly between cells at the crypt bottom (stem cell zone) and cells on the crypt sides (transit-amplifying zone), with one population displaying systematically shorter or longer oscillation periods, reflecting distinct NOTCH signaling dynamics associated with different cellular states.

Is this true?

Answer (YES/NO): YES